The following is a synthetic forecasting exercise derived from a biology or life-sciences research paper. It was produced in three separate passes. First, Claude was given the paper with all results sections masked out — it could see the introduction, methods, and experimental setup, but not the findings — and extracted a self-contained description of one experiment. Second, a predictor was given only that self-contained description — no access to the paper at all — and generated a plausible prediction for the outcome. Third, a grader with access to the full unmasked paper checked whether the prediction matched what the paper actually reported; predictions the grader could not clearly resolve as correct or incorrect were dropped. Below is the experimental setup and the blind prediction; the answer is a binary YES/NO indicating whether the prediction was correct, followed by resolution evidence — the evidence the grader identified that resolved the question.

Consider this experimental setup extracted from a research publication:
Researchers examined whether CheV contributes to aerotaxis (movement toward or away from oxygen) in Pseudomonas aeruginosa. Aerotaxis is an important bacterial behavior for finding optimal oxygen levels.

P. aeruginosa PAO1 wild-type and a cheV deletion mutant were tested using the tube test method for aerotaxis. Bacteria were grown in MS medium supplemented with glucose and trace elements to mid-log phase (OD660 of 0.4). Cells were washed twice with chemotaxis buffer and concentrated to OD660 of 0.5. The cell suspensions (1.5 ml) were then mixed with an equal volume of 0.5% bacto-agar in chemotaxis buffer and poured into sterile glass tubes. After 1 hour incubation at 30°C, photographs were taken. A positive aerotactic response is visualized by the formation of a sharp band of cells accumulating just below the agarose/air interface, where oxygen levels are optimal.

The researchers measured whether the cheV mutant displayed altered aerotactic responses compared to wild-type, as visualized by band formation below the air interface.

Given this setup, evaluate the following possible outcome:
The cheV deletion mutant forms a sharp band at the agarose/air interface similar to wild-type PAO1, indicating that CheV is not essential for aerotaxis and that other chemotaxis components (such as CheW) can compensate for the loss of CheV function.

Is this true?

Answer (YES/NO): NO